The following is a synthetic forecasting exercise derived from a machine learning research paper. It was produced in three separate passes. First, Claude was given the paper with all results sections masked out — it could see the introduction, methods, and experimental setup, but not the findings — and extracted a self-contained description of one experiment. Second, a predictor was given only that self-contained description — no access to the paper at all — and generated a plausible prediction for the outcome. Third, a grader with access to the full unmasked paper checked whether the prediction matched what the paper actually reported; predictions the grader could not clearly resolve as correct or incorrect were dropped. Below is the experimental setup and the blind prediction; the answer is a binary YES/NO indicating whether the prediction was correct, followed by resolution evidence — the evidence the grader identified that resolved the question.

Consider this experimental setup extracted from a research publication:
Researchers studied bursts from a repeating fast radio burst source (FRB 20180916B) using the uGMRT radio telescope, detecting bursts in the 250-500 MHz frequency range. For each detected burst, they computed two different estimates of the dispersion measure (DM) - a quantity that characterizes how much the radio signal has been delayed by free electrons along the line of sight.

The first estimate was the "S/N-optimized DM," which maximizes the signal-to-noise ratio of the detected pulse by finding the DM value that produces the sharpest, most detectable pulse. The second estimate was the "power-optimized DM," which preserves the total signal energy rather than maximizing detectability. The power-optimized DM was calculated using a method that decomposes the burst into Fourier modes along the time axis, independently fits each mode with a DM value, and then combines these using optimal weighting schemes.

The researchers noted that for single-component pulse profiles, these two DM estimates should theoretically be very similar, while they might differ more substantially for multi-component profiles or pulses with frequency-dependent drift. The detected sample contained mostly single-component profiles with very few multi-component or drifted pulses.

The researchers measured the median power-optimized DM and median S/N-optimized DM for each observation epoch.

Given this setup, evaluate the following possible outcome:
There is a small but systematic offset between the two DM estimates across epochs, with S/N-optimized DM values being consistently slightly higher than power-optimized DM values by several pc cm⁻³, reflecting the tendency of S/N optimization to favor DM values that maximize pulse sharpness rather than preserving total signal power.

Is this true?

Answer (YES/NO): NO